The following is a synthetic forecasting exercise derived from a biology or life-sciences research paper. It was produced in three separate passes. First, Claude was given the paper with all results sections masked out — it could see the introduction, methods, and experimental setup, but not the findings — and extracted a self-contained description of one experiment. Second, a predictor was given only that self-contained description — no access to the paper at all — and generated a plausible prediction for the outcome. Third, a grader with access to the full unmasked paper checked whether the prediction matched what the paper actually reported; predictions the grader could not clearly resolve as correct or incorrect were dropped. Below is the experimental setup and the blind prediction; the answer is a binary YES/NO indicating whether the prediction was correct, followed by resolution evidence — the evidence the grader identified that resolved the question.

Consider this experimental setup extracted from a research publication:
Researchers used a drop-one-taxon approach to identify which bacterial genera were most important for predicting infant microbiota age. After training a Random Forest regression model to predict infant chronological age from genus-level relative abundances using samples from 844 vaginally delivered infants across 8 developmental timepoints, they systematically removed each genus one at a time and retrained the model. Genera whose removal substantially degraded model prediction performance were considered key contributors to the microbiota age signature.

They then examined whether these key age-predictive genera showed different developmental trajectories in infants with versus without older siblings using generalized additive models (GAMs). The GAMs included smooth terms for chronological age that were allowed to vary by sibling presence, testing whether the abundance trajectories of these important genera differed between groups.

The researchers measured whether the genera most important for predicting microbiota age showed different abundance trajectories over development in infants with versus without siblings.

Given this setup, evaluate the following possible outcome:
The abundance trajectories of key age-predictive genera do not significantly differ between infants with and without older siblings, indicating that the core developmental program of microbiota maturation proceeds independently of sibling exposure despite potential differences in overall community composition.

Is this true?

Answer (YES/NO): NO